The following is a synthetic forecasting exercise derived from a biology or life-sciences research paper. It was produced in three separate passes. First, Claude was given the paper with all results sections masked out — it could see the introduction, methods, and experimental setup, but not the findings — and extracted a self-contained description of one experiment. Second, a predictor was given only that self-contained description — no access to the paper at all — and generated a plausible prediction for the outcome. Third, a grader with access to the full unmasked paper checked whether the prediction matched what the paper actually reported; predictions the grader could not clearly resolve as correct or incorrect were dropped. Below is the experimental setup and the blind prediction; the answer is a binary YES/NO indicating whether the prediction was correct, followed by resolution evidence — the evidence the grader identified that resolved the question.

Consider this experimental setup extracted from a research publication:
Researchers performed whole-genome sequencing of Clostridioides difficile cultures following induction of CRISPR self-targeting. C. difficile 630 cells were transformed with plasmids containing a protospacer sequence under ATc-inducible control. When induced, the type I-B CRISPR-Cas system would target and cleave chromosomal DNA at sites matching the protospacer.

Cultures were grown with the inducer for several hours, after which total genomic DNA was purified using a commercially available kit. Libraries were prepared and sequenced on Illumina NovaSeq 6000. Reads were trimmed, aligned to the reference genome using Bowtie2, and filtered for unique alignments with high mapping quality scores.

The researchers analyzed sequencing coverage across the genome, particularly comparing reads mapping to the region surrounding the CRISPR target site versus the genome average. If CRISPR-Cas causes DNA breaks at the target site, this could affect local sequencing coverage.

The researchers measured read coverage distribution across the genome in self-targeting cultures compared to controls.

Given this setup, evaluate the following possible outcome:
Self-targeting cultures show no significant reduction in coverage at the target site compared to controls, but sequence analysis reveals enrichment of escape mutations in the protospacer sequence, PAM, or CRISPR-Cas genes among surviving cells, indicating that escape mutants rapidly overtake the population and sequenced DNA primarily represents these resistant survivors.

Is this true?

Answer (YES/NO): NO